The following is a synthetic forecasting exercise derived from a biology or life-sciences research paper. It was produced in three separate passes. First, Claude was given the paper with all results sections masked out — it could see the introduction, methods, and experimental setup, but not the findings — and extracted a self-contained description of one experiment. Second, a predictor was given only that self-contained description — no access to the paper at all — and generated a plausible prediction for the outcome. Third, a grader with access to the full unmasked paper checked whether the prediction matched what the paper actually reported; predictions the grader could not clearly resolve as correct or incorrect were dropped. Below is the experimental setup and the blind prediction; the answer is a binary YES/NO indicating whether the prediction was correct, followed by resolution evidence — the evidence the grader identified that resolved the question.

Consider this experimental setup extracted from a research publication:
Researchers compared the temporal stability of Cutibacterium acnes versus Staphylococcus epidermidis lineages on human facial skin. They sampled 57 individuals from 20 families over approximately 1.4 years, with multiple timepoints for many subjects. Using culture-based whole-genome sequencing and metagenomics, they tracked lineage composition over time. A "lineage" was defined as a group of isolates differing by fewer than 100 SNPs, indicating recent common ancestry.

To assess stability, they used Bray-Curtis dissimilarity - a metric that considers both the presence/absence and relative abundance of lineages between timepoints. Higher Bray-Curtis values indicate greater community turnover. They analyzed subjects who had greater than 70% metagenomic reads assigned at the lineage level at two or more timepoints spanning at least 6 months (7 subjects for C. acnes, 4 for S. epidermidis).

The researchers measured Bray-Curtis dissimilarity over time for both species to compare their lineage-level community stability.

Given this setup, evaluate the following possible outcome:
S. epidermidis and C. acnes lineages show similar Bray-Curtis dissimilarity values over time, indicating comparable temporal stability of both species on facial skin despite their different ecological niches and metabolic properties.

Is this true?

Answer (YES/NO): NO